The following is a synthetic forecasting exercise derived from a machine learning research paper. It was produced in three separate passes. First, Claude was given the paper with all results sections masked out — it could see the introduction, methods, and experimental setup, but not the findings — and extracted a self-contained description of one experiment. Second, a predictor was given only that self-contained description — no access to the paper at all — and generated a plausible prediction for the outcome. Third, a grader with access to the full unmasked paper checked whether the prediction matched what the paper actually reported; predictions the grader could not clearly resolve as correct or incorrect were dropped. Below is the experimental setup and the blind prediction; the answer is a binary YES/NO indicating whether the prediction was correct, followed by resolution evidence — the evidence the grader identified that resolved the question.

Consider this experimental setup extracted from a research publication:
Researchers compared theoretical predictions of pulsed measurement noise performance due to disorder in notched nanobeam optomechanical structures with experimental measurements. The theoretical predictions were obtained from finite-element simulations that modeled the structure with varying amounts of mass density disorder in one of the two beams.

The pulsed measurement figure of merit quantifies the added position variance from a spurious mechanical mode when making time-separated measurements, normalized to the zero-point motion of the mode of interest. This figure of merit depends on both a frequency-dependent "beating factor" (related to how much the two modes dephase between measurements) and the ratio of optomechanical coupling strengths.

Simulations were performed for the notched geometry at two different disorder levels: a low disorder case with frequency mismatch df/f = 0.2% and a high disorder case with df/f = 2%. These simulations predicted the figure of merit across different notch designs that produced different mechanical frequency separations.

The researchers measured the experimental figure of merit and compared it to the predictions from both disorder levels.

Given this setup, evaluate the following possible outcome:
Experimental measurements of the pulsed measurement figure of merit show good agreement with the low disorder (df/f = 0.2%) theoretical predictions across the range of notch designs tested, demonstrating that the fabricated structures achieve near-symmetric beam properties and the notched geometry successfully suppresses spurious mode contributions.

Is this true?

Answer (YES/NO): NO